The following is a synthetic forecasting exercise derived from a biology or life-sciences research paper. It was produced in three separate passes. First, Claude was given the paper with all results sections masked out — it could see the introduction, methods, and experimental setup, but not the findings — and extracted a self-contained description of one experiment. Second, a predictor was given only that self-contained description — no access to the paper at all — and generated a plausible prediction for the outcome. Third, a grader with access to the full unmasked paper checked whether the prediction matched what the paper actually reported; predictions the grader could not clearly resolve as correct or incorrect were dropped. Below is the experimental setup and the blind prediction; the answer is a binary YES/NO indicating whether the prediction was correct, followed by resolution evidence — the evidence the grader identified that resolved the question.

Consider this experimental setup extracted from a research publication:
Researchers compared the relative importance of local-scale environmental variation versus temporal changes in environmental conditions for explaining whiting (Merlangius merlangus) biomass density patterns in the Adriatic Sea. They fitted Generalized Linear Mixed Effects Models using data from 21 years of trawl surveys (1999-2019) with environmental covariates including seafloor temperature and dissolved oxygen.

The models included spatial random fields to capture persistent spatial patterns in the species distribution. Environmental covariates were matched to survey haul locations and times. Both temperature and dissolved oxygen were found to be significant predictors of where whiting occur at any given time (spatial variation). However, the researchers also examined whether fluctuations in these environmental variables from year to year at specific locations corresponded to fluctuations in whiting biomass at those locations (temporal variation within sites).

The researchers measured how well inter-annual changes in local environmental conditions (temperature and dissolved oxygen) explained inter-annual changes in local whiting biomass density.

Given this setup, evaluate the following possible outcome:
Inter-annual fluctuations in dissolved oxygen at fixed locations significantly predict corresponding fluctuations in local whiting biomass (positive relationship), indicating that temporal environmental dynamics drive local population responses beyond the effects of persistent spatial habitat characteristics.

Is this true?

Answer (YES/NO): NO